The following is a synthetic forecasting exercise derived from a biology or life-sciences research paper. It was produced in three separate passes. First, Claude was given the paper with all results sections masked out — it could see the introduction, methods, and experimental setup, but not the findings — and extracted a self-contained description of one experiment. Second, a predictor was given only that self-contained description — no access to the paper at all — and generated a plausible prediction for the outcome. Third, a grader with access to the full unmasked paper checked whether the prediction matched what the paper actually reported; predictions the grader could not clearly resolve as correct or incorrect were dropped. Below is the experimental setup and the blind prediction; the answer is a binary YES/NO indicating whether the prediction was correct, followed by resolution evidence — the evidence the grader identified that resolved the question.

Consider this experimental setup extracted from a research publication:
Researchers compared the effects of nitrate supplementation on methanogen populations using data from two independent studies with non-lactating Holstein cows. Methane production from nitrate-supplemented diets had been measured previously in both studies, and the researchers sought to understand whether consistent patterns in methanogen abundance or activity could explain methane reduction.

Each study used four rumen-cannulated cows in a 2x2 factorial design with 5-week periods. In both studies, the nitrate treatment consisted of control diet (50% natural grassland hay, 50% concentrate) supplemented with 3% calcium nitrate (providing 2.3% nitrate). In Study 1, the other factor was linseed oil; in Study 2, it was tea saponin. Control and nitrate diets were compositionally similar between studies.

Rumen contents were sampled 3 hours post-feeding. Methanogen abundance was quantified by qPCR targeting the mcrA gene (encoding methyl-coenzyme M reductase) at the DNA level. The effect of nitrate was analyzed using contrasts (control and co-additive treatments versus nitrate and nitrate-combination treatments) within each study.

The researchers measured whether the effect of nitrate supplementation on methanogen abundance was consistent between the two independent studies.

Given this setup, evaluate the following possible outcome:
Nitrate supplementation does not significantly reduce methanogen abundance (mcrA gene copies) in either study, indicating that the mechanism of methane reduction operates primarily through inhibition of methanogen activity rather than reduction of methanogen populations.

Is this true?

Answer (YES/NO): YES